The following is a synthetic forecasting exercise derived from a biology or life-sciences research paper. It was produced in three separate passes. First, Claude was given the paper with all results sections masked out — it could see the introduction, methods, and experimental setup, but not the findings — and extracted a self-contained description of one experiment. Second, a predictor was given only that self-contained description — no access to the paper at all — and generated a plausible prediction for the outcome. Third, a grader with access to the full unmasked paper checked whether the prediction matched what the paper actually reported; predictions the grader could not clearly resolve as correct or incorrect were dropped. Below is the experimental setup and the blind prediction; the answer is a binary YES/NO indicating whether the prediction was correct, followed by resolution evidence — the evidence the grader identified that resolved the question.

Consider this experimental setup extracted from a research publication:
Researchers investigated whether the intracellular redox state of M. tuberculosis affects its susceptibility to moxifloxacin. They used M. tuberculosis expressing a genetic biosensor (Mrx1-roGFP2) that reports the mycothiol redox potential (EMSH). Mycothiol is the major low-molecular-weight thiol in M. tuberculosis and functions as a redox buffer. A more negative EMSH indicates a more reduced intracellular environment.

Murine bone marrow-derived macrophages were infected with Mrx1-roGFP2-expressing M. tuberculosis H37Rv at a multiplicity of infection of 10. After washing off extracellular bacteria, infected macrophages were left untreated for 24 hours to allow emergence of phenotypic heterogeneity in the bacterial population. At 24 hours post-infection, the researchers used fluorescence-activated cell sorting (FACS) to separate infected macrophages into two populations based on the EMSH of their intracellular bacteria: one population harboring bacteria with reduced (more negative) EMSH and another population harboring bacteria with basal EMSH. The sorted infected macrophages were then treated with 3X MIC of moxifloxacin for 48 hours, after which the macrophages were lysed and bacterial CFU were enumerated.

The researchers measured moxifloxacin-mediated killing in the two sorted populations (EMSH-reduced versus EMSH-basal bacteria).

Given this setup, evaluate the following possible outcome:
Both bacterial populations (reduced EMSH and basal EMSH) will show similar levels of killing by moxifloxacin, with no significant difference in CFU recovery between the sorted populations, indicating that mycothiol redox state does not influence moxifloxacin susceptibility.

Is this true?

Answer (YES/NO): NO